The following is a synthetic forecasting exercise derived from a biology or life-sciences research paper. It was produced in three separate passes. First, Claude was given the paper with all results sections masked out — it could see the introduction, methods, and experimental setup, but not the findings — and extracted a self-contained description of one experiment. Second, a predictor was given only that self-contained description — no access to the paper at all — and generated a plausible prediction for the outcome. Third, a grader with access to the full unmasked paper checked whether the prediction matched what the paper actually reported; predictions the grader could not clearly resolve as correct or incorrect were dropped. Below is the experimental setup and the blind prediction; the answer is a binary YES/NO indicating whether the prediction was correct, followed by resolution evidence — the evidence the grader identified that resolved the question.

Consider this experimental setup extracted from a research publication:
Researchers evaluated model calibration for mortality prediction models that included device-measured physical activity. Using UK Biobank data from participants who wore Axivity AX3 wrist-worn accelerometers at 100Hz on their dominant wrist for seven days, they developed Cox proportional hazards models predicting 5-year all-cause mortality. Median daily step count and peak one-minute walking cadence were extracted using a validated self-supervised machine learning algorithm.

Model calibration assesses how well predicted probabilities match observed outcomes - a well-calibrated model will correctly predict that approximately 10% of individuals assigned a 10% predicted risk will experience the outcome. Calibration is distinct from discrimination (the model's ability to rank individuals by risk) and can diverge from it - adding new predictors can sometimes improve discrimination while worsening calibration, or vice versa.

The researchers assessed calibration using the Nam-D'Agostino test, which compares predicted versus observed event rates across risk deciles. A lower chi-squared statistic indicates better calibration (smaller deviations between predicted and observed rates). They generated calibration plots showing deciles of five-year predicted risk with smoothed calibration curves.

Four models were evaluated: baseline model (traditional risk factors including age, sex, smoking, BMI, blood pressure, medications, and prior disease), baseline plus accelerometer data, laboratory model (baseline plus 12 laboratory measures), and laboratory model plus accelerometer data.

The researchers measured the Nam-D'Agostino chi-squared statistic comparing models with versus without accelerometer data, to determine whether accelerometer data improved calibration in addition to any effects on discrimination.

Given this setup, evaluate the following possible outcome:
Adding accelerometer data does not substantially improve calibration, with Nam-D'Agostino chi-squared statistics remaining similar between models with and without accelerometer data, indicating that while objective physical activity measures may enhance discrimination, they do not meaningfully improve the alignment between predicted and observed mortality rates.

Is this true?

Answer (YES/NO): YES